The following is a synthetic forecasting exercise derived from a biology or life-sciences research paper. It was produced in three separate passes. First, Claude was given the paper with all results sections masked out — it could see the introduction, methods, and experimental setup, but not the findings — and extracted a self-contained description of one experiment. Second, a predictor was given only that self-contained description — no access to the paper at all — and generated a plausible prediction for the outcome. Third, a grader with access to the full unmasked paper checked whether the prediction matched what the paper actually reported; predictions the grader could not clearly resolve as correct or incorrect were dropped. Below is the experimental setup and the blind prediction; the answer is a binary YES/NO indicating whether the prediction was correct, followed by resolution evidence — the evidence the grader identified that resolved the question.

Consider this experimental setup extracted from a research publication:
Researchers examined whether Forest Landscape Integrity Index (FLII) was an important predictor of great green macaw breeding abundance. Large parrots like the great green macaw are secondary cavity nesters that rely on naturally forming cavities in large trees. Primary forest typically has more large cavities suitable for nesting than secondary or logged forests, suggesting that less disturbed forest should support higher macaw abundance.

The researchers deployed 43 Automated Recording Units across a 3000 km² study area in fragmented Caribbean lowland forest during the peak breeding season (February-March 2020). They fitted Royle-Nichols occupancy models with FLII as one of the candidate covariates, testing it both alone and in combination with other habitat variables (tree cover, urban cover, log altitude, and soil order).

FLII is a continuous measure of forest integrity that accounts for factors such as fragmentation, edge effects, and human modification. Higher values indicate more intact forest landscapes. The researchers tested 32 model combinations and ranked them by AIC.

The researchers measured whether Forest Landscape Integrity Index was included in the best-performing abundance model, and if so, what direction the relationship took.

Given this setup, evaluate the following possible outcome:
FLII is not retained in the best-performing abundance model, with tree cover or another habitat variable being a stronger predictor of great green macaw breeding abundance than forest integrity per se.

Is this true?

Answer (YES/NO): NO